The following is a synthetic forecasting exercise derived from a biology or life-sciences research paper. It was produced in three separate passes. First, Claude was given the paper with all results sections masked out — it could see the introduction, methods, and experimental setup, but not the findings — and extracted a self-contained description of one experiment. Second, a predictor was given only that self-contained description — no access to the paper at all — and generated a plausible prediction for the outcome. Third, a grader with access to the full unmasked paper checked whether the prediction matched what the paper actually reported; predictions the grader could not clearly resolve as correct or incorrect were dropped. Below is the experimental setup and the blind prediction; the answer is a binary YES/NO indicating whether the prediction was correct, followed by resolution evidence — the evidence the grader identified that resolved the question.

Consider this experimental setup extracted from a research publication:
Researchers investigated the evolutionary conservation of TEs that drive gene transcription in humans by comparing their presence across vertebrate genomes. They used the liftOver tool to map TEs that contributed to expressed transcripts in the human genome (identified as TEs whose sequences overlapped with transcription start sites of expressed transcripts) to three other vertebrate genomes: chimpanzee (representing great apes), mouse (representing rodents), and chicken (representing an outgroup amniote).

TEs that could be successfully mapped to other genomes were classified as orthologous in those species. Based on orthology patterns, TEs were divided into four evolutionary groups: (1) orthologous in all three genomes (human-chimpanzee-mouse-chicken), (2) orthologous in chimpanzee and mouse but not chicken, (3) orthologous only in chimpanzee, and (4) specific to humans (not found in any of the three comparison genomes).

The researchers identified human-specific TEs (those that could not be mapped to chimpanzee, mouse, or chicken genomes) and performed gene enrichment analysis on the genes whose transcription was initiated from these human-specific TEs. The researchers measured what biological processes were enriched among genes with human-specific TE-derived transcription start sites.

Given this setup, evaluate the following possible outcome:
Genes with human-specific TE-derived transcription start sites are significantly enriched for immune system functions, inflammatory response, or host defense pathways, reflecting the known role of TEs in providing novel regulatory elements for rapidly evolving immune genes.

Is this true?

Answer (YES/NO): NO